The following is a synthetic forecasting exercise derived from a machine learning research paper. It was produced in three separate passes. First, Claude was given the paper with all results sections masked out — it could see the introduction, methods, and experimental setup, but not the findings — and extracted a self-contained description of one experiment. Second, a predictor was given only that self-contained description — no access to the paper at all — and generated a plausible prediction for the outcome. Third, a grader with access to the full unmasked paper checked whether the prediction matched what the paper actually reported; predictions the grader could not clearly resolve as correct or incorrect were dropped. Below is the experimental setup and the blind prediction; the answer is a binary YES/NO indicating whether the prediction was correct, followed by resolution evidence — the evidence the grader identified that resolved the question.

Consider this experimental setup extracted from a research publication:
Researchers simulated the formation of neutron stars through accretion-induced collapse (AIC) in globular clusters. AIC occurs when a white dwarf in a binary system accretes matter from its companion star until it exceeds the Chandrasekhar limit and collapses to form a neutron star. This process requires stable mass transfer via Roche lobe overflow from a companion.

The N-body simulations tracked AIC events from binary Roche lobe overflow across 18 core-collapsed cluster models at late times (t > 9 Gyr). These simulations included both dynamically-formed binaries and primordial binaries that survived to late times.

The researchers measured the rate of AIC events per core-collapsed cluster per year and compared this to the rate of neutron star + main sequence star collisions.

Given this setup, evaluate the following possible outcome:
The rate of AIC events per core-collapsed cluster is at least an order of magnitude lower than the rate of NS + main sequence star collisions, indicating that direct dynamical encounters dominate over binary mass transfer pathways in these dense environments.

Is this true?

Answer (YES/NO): YES